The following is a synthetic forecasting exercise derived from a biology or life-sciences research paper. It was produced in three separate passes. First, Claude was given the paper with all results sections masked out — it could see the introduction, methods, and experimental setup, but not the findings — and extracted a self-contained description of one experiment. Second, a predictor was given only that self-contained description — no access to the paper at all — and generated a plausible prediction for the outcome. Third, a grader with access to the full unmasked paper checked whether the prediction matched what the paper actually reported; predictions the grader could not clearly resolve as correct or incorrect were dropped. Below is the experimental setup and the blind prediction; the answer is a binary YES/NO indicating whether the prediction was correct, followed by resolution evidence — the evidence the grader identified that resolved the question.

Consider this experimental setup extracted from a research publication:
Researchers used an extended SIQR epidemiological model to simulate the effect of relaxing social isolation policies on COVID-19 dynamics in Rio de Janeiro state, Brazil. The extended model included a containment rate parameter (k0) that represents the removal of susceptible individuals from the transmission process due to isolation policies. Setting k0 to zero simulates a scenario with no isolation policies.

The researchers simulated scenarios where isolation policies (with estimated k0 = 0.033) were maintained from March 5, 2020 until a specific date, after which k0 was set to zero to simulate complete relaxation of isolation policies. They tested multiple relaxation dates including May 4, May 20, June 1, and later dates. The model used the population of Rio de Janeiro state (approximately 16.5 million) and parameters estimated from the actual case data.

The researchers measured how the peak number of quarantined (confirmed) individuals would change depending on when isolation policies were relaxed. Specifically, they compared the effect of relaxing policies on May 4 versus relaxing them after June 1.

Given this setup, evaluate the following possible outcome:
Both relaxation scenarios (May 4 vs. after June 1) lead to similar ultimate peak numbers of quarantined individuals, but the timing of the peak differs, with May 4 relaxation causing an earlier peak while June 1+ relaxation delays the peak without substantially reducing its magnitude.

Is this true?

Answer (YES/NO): NO